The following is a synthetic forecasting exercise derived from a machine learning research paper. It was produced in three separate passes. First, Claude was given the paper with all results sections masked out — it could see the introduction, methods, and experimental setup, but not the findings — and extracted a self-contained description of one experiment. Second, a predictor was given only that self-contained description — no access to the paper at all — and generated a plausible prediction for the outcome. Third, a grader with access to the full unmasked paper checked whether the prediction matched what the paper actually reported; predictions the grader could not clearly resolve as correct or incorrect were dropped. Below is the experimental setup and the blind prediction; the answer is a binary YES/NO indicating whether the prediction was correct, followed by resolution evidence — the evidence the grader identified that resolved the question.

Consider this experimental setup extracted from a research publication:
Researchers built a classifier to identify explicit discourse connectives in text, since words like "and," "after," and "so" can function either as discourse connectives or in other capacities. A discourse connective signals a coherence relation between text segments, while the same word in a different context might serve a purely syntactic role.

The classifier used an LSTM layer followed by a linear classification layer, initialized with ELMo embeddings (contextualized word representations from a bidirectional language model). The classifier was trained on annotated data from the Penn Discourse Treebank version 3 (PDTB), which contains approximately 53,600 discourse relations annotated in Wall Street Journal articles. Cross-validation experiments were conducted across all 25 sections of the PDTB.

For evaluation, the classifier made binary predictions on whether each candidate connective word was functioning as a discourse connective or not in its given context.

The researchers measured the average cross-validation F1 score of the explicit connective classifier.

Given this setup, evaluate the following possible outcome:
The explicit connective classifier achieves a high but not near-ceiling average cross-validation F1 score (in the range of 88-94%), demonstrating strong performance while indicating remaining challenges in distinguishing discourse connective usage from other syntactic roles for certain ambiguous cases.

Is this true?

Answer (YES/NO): YES